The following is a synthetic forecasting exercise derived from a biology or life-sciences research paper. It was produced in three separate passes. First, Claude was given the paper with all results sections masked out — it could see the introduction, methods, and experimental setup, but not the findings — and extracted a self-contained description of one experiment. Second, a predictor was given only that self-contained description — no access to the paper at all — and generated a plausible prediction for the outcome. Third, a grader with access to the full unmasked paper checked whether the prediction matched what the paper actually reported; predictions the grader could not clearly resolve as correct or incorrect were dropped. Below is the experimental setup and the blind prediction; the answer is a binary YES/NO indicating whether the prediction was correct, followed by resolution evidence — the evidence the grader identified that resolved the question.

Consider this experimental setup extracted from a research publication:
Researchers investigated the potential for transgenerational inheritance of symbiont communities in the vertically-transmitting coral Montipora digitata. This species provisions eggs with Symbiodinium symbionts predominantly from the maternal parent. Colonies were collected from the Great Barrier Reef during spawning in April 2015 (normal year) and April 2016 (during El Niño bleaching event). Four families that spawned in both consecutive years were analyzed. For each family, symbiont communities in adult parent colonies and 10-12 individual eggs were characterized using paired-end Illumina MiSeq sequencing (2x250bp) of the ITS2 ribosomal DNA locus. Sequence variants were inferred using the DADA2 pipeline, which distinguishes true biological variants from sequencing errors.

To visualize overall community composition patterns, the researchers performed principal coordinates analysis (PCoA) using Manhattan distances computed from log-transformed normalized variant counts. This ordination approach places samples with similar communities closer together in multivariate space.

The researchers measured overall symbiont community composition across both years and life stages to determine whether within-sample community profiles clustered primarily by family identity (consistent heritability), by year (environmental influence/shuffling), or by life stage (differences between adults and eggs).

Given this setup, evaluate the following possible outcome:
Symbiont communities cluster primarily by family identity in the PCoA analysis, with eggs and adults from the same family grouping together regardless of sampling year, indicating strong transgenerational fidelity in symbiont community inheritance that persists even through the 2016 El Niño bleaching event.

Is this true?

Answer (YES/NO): NO